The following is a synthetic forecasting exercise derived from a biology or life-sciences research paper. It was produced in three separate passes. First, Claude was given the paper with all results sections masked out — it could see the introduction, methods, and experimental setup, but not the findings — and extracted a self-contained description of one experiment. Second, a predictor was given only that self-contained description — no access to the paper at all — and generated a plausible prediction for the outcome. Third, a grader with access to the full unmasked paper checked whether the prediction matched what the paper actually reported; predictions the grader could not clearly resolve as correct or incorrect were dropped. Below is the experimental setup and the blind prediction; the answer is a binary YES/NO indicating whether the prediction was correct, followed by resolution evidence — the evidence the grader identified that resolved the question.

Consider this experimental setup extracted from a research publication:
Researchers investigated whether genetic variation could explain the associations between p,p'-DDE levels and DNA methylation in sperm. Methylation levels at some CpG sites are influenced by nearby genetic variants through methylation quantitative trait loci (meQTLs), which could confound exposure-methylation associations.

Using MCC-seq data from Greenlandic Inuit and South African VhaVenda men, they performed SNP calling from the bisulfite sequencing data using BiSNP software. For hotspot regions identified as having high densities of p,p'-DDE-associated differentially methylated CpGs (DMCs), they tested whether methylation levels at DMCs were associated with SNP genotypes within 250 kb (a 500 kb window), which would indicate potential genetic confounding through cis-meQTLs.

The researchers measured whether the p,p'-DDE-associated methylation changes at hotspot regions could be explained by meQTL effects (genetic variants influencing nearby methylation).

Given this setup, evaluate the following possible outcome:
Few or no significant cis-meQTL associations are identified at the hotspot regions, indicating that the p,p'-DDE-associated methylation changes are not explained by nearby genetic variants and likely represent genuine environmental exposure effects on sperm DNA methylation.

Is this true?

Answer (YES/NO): YES